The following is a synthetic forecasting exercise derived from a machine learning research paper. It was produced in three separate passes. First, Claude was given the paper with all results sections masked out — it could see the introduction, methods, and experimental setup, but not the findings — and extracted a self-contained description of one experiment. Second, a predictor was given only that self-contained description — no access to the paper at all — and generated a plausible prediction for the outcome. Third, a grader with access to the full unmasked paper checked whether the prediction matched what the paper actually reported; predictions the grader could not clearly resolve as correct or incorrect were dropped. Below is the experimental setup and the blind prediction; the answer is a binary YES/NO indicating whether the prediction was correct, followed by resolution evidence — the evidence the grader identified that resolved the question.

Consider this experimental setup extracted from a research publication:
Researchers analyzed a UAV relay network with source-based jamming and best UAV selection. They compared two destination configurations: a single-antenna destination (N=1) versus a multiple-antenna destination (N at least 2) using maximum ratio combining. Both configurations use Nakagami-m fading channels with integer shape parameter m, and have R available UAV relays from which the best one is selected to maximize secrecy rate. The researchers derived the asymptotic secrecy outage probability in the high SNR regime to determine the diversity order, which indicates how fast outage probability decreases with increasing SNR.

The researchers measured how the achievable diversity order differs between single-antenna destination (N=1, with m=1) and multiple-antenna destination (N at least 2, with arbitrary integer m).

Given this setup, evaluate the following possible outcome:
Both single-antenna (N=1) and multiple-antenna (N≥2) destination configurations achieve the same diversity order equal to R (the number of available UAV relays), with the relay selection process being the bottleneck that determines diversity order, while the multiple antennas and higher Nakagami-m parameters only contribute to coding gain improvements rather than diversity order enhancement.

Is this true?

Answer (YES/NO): NO